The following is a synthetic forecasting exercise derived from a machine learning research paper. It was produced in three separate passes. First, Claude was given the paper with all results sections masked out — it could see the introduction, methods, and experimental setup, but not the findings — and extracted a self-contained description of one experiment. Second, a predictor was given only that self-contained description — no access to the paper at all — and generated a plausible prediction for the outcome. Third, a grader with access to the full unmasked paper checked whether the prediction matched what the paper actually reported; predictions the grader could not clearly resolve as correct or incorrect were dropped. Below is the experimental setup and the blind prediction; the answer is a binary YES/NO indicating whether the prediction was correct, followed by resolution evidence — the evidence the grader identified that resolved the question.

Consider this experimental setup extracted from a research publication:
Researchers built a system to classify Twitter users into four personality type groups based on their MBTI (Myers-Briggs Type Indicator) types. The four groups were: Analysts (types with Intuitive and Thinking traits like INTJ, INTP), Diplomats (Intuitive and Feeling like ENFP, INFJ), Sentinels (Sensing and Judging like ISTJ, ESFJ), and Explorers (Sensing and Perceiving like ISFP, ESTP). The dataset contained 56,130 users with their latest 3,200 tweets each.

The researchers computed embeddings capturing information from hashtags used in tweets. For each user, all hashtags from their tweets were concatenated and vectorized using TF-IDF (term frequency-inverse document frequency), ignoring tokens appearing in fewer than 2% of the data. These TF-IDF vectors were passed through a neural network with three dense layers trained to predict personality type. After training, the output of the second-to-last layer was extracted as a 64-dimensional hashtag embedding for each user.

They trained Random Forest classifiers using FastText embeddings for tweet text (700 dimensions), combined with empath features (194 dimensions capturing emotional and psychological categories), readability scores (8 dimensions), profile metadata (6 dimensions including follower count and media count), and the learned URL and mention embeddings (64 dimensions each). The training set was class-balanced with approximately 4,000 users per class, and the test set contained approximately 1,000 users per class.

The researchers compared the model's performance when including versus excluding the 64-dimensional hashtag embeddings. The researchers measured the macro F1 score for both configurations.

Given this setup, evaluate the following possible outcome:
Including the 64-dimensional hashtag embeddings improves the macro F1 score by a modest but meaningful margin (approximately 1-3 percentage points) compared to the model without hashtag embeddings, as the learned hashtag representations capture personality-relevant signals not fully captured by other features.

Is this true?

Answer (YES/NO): YES